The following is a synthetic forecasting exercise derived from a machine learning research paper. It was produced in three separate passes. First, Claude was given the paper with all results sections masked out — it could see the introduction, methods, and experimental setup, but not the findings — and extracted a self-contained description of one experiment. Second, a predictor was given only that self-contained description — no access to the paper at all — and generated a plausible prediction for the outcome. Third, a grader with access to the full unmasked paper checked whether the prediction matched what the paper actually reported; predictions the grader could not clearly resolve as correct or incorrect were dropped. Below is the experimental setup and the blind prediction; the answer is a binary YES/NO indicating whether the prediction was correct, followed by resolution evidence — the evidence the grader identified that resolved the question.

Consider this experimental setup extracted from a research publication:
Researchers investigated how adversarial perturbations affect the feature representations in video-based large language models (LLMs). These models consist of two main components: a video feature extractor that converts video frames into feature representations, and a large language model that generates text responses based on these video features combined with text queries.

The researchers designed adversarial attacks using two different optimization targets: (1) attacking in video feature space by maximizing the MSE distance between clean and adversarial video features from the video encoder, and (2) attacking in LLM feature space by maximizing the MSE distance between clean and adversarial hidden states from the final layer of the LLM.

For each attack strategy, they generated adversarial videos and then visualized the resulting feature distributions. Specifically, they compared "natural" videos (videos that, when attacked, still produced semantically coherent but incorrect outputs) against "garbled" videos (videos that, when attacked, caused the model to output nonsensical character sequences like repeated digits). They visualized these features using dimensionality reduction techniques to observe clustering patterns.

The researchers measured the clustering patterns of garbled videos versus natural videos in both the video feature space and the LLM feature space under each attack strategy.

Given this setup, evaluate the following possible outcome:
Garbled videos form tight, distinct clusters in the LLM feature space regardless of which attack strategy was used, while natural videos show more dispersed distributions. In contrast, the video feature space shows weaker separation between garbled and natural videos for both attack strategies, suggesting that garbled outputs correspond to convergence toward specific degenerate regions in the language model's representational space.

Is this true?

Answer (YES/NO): NO